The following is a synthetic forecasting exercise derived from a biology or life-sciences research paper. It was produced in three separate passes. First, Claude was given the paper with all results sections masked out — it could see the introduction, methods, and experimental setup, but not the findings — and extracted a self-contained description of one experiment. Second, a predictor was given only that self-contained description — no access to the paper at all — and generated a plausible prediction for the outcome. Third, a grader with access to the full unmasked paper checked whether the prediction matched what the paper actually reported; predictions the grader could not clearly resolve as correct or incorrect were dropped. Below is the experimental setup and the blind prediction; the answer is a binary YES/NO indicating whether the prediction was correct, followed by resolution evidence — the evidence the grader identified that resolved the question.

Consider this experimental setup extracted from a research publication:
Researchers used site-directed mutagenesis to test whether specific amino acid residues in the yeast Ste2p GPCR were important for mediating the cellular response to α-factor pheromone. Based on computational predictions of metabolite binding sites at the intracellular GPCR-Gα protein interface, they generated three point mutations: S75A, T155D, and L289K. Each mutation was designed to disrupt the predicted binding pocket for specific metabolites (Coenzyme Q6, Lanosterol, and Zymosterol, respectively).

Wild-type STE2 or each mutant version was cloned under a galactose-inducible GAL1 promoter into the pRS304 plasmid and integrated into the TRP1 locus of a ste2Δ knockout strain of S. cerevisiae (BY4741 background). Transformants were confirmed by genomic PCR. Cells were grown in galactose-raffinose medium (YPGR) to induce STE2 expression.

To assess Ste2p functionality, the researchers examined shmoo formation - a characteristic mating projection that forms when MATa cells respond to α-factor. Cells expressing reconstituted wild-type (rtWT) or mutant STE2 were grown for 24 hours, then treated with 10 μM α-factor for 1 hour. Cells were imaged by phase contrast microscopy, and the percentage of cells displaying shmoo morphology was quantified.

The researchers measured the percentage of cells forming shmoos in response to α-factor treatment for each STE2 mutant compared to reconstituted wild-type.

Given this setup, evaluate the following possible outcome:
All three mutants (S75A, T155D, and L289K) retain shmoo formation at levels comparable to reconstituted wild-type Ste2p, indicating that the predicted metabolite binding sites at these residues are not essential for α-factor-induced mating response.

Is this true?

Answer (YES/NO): NO